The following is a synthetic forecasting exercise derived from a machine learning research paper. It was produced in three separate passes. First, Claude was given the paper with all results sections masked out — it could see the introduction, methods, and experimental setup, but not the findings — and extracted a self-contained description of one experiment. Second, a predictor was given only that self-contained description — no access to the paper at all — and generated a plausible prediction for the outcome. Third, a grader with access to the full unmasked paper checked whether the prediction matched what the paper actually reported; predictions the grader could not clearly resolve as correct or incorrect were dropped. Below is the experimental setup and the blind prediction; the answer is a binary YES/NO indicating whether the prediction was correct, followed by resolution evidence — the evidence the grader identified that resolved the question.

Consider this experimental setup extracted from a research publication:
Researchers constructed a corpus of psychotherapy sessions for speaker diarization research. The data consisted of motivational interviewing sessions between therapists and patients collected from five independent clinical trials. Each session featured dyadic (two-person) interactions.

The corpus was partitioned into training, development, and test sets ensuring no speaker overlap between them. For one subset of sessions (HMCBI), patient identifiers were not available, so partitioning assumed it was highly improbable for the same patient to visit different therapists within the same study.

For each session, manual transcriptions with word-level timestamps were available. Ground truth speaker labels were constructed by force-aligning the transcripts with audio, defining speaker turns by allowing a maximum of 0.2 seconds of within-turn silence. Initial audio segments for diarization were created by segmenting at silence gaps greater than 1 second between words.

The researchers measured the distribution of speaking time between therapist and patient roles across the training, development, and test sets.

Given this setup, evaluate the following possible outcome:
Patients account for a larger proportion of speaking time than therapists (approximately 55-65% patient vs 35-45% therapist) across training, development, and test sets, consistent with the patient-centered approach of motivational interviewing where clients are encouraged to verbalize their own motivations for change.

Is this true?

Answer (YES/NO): NO